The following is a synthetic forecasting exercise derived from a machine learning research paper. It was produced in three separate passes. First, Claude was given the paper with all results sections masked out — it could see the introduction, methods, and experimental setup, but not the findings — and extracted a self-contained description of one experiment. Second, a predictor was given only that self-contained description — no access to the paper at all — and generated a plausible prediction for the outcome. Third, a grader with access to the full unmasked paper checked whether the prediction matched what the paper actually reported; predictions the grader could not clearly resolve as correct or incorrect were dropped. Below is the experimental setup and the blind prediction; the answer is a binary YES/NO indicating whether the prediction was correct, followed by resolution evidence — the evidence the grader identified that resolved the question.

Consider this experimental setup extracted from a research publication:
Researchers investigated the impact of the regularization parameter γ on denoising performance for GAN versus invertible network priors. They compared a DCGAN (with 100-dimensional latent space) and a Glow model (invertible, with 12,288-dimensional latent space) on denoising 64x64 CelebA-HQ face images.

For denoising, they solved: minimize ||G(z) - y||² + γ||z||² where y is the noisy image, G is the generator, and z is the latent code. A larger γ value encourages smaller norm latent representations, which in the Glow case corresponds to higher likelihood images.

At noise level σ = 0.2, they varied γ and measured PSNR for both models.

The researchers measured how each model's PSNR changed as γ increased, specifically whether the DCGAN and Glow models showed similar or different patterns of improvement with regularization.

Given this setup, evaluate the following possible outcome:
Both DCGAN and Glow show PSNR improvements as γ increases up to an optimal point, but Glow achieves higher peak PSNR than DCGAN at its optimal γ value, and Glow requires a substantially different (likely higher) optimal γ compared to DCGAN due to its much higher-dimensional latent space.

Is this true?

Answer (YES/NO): NO